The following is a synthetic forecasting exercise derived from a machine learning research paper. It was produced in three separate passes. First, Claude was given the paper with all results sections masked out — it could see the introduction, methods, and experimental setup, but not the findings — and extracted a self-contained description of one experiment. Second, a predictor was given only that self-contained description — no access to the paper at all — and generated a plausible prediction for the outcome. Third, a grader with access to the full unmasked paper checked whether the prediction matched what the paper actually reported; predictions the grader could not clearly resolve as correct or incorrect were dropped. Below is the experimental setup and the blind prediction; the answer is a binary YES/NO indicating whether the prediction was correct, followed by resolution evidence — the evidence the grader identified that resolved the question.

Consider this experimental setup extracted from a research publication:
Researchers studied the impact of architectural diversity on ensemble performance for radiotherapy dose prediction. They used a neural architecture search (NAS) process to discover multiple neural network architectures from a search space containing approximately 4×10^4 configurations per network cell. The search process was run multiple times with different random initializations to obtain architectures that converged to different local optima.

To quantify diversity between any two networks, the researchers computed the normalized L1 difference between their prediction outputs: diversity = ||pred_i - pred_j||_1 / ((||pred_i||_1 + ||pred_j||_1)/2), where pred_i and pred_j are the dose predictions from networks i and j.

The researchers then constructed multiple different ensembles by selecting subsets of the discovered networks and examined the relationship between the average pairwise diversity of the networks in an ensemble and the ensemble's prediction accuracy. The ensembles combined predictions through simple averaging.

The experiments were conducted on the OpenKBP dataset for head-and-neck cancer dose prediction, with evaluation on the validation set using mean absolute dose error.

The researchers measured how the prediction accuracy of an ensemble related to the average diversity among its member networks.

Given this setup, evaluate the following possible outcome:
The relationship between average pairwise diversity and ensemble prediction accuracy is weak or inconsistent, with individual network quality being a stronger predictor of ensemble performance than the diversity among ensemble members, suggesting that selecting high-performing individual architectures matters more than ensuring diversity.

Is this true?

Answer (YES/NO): NO